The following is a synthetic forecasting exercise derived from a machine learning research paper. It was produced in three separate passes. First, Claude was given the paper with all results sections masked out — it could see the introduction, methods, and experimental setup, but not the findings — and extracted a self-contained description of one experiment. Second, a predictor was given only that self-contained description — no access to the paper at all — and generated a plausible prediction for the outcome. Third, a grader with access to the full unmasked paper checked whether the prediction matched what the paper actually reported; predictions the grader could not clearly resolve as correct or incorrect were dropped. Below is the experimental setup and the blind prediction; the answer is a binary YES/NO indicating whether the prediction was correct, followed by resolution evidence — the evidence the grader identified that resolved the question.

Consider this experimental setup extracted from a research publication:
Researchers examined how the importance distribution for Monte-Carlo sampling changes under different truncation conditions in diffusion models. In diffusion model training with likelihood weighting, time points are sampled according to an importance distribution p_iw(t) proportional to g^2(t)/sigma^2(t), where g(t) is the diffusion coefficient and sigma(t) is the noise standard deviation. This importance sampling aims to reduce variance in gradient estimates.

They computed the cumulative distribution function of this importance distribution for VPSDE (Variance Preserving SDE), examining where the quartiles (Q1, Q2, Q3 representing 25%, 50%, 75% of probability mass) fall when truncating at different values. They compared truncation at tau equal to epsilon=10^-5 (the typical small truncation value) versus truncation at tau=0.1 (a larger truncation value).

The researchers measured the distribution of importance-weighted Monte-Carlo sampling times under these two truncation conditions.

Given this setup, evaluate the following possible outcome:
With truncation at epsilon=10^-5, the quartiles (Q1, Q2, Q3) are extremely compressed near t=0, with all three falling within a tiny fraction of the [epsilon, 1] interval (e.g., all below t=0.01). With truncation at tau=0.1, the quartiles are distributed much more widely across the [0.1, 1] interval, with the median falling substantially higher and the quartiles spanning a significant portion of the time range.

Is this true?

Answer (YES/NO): NO